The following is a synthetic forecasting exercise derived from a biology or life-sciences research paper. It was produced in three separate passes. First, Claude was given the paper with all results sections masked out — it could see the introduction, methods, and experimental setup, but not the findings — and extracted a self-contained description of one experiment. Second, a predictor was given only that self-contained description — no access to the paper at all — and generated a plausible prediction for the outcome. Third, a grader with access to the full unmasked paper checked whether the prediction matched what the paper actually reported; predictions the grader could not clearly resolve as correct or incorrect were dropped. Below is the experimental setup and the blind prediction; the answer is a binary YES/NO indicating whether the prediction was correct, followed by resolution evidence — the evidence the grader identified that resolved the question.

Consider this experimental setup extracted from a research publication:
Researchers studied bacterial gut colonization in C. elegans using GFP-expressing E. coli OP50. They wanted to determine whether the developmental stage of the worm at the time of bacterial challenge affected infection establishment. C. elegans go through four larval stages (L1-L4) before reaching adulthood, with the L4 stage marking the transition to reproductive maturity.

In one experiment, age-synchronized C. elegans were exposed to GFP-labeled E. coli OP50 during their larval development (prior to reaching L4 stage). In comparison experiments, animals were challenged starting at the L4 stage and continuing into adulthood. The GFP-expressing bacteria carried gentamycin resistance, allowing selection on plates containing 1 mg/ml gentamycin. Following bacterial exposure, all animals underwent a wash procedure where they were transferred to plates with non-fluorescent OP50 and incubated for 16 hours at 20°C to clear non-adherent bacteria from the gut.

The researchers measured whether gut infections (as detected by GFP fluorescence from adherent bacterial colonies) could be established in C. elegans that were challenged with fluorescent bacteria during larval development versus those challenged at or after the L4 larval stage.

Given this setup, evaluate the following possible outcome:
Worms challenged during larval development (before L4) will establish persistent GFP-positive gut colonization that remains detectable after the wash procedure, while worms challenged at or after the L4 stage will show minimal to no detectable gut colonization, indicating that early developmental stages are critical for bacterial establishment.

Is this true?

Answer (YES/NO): NO